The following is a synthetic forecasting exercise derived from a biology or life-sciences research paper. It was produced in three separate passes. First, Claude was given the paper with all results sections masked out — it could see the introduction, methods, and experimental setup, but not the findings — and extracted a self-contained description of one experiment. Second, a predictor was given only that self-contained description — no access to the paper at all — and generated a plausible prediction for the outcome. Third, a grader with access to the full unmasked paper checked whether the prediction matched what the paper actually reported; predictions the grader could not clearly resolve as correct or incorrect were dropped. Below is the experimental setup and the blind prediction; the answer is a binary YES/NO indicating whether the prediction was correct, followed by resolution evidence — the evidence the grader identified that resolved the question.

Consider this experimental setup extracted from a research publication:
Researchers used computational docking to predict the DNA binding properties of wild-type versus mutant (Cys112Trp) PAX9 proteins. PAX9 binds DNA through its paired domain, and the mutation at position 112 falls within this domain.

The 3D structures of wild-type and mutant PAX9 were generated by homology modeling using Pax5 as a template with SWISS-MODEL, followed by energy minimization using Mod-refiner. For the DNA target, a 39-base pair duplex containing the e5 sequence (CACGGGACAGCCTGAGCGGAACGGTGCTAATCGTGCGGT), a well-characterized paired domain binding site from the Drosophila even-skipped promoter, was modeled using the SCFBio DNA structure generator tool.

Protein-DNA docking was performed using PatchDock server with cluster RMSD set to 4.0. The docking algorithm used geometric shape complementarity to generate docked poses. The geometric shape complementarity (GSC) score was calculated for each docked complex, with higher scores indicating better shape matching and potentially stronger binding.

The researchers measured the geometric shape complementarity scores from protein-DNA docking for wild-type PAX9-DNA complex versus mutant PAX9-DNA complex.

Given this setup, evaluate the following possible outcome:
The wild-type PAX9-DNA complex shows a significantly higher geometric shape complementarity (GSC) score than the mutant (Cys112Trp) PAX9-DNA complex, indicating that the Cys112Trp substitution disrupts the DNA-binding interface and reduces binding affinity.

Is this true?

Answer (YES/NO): YES